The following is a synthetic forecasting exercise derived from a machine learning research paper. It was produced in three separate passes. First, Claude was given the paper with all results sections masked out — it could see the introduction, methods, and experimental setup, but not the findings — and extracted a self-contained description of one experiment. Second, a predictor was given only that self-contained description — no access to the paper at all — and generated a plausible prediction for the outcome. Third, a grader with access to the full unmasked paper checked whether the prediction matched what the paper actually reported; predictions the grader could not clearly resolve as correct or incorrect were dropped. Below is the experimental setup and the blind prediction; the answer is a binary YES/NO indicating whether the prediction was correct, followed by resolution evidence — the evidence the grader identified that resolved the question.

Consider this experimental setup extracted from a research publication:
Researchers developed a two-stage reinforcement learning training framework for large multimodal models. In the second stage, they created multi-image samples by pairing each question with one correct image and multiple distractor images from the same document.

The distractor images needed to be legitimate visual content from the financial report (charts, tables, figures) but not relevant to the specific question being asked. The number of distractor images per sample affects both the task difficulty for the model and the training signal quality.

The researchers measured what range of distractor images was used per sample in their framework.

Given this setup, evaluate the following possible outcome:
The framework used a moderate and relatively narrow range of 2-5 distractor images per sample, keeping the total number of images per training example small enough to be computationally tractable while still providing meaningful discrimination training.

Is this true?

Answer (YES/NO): NO